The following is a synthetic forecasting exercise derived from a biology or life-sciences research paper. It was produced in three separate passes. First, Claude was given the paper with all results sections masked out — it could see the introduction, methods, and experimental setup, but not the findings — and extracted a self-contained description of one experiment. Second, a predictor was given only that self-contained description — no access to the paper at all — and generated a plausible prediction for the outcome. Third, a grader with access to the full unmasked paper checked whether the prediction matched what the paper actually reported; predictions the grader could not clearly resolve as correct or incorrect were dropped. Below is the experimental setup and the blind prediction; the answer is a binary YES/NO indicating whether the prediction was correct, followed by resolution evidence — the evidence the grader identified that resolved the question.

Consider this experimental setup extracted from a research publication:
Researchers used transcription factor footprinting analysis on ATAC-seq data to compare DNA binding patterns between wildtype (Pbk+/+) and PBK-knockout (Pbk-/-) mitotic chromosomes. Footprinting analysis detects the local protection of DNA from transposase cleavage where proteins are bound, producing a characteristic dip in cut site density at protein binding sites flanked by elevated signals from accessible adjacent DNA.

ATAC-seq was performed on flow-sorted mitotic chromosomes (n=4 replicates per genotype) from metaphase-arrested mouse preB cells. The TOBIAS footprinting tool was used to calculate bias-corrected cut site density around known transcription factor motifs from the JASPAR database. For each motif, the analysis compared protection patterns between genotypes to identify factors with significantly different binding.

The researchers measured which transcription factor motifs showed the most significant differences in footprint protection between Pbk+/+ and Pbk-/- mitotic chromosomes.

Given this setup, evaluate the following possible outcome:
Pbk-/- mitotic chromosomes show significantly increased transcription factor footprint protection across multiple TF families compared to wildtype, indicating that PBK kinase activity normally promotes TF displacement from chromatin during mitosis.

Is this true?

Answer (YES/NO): YES